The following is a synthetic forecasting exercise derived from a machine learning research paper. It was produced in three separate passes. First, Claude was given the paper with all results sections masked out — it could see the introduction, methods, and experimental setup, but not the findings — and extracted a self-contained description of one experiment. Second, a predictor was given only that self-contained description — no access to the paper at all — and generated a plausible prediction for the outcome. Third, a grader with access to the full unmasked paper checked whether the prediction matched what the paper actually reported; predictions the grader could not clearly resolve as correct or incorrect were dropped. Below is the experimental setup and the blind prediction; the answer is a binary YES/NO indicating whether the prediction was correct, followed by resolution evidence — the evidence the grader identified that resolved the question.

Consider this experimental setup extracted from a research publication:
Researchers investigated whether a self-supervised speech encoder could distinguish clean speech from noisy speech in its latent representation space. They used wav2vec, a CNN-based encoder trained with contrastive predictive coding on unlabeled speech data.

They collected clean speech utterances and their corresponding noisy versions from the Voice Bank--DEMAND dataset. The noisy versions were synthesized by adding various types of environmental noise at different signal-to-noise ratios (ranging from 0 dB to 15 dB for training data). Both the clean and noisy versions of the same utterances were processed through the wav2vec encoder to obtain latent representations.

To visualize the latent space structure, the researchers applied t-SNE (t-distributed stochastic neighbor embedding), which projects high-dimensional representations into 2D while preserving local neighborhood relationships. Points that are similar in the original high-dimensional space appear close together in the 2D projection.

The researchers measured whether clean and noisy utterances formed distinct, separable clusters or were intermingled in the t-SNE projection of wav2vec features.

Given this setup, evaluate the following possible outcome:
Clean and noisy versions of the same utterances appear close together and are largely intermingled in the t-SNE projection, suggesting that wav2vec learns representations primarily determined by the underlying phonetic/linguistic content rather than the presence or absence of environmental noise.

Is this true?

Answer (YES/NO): NO